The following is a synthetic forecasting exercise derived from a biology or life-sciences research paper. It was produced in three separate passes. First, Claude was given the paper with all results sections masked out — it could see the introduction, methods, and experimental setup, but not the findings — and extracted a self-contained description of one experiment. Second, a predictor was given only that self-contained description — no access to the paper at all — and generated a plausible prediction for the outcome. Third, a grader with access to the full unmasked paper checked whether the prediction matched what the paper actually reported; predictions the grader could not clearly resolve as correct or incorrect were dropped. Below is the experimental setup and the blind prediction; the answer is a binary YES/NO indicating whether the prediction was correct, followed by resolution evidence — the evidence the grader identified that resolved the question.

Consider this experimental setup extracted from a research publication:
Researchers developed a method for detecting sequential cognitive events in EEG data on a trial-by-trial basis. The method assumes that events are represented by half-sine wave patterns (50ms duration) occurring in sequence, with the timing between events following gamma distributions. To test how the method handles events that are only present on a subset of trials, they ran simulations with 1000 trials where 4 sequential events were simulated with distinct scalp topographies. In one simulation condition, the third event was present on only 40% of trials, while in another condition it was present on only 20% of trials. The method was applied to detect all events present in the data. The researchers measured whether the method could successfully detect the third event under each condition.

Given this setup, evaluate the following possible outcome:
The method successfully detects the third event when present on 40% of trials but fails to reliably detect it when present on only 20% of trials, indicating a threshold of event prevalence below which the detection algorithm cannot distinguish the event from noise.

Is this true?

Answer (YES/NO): YES